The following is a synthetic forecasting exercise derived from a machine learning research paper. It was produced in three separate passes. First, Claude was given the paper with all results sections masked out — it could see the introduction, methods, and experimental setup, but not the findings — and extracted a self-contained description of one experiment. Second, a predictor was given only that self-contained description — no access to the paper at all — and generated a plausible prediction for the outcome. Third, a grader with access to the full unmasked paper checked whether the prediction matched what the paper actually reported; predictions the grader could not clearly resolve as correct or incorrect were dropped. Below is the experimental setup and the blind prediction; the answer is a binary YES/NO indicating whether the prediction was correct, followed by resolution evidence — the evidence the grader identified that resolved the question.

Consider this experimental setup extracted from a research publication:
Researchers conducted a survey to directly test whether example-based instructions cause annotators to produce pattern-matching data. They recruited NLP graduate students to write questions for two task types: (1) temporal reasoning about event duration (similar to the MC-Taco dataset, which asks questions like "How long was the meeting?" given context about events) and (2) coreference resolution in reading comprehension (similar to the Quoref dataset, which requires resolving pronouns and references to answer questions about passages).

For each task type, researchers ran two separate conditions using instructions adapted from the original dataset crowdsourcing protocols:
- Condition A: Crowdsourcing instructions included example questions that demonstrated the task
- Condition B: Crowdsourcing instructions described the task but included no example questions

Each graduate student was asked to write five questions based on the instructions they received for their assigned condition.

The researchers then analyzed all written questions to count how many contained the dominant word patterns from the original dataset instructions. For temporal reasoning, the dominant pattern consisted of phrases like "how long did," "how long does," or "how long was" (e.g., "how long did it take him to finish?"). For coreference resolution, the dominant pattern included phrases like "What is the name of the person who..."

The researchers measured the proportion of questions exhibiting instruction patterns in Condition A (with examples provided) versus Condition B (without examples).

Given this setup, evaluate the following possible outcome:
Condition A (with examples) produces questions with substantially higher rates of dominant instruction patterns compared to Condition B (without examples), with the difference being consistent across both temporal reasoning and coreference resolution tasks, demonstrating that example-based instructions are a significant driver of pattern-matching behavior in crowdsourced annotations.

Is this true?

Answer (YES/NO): YES